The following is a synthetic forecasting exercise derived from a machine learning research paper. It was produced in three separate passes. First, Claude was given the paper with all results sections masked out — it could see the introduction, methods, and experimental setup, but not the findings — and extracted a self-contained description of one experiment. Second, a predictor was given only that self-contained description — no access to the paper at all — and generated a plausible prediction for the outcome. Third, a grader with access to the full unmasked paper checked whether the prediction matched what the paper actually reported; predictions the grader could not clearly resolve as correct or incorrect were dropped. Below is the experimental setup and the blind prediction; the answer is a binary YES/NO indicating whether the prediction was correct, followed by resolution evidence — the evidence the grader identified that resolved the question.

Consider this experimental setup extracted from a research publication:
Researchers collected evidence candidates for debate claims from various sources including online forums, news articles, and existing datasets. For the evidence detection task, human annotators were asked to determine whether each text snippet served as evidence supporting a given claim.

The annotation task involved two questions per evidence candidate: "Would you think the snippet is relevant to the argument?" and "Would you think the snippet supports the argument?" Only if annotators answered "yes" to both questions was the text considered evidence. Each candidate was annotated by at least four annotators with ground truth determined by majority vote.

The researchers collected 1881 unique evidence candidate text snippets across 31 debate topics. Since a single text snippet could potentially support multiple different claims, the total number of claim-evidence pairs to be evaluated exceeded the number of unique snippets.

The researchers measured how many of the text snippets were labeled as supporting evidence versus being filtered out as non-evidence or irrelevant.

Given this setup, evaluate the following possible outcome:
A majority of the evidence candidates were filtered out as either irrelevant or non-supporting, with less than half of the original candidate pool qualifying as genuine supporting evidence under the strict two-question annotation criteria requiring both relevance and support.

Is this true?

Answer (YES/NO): NO